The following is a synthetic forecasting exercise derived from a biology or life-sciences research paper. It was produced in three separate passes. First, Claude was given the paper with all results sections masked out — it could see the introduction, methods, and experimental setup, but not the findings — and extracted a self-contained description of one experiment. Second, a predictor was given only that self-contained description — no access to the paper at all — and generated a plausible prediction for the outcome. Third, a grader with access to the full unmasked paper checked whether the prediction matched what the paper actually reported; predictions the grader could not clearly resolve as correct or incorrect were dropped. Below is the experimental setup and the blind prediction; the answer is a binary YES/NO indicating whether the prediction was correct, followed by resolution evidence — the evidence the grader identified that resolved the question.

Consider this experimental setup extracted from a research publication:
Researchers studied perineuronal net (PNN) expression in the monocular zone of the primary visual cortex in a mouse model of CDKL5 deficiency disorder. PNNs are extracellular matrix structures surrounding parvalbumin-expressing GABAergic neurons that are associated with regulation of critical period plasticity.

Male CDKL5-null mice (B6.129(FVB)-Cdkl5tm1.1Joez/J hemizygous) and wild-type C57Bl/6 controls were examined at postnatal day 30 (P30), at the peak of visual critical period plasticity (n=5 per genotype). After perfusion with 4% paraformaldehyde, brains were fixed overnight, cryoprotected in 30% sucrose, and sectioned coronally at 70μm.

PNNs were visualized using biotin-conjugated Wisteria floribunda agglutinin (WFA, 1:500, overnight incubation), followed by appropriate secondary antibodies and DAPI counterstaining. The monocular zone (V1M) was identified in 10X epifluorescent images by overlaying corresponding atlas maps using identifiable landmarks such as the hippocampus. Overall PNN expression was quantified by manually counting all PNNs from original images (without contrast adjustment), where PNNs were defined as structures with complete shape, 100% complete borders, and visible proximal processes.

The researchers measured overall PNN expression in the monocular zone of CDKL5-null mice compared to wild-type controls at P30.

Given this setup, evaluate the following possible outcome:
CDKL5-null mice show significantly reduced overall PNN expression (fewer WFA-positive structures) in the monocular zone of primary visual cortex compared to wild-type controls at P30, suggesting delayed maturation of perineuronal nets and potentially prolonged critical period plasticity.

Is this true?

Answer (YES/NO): YES